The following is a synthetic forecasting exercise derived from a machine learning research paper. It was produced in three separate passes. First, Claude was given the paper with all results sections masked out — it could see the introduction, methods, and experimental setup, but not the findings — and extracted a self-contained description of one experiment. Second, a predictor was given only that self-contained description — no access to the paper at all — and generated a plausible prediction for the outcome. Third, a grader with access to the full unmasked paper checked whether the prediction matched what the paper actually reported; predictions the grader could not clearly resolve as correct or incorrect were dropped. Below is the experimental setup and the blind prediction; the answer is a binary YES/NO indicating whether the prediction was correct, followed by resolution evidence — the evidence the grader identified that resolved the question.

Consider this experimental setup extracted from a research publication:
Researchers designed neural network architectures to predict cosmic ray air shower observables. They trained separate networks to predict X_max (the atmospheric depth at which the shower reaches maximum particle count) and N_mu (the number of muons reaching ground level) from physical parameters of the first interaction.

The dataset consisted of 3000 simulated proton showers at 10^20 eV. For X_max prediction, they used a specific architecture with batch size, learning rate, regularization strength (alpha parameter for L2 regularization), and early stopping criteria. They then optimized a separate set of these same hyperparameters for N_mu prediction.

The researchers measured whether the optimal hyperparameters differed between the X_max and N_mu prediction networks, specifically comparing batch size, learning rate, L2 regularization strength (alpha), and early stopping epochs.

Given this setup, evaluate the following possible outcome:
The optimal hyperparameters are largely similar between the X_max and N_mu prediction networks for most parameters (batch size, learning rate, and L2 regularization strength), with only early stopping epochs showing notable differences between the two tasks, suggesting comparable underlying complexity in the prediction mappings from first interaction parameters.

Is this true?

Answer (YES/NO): NO